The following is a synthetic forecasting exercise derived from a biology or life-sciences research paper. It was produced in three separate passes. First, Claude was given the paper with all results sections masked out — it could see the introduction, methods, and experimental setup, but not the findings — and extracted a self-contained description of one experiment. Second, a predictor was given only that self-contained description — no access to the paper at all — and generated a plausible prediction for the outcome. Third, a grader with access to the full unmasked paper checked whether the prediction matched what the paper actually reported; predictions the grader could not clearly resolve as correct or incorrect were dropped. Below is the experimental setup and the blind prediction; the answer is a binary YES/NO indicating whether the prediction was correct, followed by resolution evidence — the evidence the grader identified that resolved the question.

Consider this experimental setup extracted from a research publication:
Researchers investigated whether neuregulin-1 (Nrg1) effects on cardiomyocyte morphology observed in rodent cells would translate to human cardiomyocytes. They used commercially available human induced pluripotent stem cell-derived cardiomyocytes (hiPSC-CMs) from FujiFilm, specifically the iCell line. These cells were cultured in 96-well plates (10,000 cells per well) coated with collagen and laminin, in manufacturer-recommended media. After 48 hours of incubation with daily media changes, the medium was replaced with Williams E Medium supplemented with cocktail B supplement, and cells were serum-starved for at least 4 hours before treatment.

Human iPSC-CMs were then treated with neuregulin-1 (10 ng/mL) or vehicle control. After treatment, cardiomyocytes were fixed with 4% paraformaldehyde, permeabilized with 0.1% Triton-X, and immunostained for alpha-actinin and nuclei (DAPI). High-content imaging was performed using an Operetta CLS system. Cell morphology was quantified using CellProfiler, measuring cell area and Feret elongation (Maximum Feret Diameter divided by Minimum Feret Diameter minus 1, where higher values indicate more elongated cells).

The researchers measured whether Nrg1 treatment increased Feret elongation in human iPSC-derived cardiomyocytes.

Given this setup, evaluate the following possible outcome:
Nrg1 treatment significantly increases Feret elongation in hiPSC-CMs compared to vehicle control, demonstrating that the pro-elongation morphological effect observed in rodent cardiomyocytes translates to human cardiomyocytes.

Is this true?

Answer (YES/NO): YES